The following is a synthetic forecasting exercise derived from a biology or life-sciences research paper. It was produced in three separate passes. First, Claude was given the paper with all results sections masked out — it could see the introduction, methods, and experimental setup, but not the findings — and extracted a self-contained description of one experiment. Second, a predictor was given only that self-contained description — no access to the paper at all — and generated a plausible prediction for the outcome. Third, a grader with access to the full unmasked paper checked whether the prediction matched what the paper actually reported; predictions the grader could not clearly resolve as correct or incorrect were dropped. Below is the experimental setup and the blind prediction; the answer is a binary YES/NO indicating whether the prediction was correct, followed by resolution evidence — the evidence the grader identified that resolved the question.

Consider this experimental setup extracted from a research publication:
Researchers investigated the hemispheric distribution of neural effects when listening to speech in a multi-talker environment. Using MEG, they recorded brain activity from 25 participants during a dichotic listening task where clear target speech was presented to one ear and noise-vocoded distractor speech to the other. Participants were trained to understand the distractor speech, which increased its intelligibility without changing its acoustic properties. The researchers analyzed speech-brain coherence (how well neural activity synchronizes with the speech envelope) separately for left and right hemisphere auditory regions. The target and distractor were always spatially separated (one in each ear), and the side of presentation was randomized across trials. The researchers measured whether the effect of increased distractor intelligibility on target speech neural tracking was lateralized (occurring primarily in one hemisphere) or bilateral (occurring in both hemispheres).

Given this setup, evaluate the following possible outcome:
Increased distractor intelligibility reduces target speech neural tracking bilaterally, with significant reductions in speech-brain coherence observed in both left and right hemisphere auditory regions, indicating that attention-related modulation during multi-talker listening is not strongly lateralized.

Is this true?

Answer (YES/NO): YES